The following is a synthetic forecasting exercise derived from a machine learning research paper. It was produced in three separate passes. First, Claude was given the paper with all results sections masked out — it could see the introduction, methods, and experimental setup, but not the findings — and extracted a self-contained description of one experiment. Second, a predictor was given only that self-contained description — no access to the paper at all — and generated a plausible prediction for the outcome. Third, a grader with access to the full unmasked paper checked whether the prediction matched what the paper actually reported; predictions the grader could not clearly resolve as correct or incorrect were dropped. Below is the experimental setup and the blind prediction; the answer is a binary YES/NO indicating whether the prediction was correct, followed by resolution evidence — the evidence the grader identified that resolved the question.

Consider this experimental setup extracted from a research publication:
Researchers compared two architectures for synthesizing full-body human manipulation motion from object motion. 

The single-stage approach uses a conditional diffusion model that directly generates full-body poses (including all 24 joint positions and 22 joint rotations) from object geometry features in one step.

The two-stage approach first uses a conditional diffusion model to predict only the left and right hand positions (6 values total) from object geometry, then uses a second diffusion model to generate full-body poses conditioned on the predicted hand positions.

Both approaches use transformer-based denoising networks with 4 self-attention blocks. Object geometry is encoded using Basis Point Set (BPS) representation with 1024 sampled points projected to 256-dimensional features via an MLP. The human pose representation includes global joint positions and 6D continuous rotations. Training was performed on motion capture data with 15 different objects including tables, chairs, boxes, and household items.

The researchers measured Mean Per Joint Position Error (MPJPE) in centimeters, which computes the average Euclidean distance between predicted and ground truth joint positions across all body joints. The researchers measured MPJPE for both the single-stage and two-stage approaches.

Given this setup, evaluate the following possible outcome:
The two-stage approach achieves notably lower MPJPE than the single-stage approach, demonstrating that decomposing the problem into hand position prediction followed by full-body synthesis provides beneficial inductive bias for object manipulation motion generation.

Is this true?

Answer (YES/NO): NO